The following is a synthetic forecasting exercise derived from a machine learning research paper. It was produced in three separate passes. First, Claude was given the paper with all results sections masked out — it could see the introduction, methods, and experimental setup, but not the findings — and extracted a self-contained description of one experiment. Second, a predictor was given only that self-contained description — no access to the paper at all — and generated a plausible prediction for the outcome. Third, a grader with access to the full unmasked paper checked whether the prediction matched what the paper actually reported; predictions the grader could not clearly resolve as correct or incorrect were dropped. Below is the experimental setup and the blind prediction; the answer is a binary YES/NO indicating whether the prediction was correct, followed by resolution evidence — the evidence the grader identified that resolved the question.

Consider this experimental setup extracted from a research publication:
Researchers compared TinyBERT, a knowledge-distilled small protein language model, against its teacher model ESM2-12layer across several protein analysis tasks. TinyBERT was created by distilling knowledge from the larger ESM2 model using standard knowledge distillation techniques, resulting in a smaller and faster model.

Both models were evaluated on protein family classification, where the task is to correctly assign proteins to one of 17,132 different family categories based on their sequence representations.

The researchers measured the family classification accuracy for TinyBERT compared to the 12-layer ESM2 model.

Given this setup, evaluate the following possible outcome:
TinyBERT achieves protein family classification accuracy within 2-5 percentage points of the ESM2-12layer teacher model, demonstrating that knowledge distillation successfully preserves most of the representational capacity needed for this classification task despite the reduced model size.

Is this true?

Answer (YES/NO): NO